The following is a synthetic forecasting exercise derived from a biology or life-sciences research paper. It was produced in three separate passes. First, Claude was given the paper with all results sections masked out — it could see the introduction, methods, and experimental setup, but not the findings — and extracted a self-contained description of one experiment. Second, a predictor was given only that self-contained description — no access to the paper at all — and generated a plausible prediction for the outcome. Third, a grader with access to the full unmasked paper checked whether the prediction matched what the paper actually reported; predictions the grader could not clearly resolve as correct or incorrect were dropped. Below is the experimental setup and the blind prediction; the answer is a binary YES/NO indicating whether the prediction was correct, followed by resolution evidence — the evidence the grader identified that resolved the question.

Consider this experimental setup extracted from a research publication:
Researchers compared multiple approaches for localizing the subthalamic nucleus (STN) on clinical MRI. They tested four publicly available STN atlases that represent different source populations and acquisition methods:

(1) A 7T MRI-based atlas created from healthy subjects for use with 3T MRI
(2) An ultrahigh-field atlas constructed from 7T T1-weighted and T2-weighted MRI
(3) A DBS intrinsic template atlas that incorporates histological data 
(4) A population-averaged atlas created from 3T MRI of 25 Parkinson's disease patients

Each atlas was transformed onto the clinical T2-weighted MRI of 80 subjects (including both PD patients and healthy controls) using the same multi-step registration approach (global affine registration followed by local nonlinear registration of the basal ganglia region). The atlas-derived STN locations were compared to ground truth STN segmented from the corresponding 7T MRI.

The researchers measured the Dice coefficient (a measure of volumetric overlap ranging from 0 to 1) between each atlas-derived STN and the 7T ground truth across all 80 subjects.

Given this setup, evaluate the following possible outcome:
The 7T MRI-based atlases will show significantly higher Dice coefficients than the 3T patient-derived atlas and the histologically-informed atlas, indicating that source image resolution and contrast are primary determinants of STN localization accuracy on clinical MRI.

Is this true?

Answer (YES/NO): NO